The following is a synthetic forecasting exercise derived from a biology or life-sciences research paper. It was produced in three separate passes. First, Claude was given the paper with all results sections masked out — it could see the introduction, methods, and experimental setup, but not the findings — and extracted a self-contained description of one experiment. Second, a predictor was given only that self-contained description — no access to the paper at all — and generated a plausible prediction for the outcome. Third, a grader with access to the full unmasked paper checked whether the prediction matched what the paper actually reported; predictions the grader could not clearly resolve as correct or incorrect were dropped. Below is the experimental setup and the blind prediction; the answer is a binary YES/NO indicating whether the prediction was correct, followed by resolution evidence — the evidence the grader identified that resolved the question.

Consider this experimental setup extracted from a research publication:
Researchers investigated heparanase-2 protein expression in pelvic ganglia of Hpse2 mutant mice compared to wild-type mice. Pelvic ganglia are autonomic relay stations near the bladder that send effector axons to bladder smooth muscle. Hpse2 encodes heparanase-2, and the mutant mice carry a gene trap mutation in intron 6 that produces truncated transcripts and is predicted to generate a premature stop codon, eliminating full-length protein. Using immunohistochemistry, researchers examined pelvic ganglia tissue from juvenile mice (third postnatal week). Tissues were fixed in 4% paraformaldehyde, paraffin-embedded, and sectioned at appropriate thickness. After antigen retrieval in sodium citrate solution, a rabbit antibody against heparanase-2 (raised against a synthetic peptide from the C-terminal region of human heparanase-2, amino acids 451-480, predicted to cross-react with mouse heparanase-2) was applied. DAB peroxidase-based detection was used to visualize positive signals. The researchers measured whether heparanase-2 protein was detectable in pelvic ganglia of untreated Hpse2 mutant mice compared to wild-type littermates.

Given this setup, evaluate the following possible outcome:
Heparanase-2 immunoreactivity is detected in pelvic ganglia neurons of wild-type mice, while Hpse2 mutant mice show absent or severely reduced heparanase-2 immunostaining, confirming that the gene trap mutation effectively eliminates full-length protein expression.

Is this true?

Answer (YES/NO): YES